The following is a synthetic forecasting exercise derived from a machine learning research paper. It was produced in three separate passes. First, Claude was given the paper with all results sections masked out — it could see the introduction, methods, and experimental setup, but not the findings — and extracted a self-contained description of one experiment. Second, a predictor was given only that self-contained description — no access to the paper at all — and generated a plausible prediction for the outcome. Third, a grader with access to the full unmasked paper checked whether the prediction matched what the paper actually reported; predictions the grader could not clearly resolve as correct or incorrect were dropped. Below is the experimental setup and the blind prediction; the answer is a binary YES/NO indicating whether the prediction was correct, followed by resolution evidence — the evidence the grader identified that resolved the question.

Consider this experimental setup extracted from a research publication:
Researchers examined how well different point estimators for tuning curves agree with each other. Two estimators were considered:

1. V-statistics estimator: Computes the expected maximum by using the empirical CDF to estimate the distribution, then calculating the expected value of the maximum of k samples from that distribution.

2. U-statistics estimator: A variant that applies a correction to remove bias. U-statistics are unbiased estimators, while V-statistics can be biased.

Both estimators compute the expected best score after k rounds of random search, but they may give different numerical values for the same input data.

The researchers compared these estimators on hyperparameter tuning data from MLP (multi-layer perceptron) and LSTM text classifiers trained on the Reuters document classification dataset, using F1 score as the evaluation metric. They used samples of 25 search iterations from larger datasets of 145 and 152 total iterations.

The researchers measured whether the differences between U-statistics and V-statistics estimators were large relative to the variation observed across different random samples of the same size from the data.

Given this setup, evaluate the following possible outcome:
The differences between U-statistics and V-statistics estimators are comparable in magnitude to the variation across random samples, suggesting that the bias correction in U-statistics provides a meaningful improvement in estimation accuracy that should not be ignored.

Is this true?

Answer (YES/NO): NO